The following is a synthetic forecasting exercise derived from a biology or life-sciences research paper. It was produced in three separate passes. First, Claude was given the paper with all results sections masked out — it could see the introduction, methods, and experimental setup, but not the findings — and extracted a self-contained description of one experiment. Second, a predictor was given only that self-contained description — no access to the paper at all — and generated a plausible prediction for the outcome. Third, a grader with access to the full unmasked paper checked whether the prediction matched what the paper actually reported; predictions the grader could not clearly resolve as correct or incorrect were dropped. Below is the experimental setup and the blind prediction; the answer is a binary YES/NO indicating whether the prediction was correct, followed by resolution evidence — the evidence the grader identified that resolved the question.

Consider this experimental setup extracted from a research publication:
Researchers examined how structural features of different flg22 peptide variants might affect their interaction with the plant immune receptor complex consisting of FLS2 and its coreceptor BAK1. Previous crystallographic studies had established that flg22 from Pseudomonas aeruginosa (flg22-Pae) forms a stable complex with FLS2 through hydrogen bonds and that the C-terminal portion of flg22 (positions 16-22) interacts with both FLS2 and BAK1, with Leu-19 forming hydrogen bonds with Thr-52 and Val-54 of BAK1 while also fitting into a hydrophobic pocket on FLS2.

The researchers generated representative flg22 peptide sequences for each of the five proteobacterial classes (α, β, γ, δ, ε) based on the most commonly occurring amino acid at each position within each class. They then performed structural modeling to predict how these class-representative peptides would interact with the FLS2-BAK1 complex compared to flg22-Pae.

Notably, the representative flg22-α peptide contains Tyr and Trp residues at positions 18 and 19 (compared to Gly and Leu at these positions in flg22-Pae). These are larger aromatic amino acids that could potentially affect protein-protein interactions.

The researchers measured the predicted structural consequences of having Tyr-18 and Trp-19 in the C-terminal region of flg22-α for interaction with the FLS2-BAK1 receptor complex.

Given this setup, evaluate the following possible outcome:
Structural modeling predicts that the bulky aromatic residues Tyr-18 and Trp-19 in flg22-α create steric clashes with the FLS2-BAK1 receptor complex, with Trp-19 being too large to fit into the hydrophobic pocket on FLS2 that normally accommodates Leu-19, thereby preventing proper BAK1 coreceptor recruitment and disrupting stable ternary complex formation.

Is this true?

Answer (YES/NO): NO